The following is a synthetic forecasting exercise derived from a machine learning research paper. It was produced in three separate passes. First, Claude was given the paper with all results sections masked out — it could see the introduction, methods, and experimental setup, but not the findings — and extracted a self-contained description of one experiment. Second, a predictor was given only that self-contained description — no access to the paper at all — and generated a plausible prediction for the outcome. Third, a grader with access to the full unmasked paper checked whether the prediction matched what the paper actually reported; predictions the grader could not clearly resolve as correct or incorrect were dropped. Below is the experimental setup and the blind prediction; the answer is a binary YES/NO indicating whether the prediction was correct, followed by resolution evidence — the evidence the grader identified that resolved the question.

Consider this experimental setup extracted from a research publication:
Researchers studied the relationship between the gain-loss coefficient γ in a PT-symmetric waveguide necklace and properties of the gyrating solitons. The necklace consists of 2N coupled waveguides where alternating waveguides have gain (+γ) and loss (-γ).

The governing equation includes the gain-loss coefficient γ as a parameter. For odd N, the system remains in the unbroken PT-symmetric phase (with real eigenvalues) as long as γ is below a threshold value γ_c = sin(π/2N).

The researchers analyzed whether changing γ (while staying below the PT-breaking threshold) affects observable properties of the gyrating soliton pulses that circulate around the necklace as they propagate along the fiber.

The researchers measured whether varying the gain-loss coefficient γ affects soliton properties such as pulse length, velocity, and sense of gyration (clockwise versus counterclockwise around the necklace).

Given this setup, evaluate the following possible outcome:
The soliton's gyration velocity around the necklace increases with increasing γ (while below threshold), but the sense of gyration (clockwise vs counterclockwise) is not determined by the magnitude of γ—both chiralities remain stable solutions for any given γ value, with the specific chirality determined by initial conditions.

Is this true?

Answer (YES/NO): NO